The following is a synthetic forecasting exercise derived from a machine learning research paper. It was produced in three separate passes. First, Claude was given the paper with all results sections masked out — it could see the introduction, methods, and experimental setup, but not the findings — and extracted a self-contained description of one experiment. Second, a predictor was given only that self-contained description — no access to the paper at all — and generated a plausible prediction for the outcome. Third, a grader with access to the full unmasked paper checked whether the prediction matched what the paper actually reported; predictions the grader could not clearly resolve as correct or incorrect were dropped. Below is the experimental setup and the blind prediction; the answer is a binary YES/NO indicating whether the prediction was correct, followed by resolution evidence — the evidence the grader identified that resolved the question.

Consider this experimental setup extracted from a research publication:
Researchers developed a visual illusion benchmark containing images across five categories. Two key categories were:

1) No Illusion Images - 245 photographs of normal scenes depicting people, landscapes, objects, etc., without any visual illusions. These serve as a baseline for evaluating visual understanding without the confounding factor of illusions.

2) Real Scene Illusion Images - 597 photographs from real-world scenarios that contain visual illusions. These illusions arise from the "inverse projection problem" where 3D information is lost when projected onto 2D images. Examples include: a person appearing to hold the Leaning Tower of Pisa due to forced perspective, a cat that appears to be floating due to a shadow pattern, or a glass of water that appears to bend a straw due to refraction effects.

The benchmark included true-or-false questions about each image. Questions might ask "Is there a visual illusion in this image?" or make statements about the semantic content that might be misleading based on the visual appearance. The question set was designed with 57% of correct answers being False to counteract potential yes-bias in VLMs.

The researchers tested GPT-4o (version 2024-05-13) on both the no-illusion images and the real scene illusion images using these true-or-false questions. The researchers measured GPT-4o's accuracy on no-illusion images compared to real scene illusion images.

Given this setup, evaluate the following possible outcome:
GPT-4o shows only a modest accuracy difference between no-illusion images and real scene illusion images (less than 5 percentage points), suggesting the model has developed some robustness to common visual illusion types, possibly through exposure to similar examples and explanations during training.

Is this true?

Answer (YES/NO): YES